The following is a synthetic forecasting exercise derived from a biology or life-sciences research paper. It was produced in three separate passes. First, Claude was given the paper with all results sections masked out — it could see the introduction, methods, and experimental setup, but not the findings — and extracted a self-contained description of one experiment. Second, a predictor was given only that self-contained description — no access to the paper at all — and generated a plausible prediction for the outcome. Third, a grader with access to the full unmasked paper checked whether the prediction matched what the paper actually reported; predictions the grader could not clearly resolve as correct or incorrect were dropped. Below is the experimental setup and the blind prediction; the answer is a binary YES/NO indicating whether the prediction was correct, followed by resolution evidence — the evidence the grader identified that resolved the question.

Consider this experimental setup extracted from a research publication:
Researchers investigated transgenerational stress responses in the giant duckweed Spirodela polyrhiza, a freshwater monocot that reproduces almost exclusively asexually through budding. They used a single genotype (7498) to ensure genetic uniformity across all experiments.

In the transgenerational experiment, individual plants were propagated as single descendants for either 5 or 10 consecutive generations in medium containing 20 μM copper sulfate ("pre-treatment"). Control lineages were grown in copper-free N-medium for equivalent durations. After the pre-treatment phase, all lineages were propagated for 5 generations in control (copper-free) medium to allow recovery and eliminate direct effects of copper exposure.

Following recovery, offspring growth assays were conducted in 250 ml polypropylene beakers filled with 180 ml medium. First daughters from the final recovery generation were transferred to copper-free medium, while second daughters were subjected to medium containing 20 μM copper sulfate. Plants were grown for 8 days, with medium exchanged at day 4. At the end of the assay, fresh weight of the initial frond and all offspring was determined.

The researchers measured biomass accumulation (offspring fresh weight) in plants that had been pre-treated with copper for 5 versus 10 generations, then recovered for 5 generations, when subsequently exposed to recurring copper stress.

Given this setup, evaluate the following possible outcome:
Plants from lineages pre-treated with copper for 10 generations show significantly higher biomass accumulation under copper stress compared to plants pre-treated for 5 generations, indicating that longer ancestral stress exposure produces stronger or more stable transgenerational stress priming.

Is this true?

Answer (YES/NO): NO